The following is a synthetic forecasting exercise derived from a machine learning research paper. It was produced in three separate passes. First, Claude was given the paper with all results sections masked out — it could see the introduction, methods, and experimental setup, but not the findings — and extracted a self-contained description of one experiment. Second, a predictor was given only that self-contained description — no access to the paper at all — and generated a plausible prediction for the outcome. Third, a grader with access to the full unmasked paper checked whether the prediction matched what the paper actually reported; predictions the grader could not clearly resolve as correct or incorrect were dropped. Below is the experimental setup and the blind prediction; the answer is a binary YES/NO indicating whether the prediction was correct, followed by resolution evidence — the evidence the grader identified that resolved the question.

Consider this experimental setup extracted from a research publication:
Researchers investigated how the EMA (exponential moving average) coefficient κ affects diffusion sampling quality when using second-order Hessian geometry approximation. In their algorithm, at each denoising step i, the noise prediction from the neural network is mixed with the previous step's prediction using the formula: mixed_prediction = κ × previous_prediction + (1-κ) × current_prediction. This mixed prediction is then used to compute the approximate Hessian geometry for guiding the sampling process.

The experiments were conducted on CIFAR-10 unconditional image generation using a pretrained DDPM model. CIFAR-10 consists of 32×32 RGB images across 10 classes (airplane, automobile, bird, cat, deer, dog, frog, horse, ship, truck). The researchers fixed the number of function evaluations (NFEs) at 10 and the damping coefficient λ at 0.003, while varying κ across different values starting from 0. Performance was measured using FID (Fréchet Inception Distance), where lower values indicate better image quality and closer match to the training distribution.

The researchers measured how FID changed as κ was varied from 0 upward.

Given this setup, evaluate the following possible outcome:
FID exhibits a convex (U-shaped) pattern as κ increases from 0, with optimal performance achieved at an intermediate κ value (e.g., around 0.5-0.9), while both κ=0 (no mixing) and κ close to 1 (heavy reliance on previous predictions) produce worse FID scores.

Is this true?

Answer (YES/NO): YES